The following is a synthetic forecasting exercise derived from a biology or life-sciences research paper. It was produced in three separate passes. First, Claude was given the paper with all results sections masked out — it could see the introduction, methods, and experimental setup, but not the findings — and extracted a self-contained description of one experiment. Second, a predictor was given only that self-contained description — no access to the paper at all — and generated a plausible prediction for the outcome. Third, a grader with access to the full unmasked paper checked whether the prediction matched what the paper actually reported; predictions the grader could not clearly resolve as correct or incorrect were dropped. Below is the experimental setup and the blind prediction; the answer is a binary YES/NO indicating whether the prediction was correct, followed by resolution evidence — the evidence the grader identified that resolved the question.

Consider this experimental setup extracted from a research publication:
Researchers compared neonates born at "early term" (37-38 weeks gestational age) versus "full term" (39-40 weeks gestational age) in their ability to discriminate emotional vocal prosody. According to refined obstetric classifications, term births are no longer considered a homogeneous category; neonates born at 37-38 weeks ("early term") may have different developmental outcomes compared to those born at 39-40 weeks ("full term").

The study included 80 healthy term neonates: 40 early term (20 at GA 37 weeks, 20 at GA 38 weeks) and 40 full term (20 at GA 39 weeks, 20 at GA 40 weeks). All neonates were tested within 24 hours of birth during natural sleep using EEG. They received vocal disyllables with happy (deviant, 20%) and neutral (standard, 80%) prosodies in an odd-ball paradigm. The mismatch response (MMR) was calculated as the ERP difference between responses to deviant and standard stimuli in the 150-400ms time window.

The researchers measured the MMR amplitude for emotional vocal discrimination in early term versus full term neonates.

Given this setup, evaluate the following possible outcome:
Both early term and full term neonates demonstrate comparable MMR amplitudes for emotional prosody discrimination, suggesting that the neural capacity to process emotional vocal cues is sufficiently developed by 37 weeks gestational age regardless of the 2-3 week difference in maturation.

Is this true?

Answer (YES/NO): YES